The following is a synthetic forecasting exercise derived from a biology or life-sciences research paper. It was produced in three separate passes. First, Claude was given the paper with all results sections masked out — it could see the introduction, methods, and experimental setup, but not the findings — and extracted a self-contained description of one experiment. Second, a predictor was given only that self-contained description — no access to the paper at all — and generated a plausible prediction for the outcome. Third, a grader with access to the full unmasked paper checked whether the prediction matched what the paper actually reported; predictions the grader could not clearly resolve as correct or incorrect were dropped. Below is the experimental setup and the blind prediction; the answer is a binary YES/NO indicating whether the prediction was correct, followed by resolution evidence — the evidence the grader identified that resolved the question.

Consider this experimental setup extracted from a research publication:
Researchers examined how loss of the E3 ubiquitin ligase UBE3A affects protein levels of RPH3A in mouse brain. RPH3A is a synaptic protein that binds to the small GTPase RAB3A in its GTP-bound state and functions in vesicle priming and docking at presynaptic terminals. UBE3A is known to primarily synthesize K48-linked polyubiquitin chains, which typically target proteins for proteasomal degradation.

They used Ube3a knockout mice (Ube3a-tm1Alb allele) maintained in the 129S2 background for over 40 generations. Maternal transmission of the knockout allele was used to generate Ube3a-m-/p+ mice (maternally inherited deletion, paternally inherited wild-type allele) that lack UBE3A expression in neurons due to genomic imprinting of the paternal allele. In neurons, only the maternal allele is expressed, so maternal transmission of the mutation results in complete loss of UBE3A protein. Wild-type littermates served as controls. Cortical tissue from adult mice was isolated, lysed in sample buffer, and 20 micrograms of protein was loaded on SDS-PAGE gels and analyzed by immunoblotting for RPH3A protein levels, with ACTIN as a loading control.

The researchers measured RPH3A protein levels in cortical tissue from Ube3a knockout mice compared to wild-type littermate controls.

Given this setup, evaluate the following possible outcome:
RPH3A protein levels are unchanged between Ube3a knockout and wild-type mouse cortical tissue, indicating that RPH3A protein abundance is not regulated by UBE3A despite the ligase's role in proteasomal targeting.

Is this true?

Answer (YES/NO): YES